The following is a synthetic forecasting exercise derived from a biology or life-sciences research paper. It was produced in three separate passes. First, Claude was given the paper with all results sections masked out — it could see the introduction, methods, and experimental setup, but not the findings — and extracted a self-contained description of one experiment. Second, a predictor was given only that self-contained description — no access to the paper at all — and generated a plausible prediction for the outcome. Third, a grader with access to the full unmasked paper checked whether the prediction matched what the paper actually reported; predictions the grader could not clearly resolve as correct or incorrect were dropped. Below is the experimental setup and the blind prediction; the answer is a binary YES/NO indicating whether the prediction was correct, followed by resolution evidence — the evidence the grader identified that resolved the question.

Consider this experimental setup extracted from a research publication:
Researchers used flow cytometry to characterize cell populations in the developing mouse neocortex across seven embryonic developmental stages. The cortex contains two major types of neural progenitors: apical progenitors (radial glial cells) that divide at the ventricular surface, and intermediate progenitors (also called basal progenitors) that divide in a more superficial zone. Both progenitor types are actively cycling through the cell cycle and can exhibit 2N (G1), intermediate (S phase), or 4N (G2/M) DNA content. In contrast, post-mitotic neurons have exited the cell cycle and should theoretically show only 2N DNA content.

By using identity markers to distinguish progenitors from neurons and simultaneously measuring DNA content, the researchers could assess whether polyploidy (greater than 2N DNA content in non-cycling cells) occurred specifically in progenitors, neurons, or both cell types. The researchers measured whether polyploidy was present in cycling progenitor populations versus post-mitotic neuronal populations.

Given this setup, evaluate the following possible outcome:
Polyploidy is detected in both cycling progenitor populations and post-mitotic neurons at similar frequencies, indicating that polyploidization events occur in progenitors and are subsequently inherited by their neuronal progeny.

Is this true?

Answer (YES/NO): NO